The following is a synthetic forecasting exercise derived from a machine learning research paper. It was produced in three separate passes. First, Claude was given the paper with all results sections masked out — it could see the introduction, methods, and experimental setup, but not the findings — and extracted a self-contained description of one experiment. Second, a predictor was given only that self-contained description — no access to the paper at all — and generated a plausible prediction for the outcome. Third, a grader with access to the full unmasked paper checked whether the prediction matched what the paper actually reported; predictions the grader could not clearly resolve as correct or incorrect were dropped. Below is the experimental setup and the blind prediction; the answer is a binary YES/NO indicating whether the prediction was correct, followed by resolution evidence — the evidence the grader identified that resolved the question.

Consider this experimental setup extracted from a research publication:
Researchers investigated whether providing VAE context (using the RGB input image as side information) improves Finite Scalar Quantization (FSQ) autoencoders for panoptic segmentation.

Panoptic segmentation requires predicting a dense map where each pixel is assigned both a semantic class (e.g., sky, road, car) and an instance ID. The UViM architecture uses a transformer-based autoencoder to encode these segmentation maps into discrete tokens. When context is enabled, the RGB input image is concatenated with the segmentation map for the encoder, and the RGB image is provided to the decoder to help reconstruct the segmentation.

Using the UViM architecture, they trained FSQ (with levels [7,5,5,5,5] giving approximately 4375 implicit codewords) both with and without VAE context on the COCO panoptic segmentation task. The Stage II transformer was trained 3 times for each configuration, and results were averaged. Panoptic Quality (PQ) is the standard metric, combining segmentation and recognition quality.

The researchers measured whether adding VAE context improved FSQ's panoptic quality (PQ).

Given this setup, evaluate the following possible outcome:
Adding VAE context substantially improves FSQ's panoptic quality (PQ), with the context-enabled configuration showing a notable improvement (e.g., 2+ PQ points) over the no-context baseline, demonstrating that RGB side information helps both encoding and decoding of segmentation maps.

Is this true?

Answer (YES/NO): YES